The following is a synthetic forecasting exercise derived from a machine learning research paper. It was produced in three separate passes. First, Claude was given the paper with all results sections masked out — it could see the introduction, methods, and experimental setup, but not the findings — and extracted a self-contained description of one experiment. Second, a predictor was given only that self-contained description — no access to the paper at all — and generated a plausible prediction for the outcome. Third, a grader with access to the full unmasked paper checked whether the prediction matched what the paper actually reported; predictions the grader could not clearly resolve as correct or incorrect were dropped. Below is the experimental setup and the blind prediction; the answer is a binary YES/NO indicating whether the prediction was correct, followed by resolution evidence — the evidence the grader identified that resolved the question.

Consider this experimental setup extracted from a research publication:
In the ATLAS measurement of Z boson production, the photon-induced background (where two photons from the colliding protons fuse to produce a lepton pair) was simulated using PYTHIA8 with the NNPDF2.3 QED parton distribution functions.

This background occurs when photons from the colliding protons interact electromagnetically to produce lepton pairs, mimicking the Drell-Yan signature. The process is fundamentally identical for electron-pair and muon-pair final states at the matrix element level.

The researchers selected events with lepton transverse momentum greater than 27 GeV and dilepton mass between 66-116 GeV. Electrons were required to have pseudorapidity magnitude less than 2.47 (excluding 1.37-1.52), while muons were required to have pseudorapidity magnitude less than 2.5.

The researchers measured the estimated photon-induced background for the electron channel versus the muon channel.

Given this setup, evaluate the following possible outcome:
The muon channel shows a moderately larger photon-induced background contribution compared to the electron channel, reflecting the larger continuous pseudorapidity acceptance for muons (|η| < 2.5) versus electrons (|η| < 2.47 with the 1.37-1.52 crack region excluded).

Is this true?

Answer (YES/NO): YES